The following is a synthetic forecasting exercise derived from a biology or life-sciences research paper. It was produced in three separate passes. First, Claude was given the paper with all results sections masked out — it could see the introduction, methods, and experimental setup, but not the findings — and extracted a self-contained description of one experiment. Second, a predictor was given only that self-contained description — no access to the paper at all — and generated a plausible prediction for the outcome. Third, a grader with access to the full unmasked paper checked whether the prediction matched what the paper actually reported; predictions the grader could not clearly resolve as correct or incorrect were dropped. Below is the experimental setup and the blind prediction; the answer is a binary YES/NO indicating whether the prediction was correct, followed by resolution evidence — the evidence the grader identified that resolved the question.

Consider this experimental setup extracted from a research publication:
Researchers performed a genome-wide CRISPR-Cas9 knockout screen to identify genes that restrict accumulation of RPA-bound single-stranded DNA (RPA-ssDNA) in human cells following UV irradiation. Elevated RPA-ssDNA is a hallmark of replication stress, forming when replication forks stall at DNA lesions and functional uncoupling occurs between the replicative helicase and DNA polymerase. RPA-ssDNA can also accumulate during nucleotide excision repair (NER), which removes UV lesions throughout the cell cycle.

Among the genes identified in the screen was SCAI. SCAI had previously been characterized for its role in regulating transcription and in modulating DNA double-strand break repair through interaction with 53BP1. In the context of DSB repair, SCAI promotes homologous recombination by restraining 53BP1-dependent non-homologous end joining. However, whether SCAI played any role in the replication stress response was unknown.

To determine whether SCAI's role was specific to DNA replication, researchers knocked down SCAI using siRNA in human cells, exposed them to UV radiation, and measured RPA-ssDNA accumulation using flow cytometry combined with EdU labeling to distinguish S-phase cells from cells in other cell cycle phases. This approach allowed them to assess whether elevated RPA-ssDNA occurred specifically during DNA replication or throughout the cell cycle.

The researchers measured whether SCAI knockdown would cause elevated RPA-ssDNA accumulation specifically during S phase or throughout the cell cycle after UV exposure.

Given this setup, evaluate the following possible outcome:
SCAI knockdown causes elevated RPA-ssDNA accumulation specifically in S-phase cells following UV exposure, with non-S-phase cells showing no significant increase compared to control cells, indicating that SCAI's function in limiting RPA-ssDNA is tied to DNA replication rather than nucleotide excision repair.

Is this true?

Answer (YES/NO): YES